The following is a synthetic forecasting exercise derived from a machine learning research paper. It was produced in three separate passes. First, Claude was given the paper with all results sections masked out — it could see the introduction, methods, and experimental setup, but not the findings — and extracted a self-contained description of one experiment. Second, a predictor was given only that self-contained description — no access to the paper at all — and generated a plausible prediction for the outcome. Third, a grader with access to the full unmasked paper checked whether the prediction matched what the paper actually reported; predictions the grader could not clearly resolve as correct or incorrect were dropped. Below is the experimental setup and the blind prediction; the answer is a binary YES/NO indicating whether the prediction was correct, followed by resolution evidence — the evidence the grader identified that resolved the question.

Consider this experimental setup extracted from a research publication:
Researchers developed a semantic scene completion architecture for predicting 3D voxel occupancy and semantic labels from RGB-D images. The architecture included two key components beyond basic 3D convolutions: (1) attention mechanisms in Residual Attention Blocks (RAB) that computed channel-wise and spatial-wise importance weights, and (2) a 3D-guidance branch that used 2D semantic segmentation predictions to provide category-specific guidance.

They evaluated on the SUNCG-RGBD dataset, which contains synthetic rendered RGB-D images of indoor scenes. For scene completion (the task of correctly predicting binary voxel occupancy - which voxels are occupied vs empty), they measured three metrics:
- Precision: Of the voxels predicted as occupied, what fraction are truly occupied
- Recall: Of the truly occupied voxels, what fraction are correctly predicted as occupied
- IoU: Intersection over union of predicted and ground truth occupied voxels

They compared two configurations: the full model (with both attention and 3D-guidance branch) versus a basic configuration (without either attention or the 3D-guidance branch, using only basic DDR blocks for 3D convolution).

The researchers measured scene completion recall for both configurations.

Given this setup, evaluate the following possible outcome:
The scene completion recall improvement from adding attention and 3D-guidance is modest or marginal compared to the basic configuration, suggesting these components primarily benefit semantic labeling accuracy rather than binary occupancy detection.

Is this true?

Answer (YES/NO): NO